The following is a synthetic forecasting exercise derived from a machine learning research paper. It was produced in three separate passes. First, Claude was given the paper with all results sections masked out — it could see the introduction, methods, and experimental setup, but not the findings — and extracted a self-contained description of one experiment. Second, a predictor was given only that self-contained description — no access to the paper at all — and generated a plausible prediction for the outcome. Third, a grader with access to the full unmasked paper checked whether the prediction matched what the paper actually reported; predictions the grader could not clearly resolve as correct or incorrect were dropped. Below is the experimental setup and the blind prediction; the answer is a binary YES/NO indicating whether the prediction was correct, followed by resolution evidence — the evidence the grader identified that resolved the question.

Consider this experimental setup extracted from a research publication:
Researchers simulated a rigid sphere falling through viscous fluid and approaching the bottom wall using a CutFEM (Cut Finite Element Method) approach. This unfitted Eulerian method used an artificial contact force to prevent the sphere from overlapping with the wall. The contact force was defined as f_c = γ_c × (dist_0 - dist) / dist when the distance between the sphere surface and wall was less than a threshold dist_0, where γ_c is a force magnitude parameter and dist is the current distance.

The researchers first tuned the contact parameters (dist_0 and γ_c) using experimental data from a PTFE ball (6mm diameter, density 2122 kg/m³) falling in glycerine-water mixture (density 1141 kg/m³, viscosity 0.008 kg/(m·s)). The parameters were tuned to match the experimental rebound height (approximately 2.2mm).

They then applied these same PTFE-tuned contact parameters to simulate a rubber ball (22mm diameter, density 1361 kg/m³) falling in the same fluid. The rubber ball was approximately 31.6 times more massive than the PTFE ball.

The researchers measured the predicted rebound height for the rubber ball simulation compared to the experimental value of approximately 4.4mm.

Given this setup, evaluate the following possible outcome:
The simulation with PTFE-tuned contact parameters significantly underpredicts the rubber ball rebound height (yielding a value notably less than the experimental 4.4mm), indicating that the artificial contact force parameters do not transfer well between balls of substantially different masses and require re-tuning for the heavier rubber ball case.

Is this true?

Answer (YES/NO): NO